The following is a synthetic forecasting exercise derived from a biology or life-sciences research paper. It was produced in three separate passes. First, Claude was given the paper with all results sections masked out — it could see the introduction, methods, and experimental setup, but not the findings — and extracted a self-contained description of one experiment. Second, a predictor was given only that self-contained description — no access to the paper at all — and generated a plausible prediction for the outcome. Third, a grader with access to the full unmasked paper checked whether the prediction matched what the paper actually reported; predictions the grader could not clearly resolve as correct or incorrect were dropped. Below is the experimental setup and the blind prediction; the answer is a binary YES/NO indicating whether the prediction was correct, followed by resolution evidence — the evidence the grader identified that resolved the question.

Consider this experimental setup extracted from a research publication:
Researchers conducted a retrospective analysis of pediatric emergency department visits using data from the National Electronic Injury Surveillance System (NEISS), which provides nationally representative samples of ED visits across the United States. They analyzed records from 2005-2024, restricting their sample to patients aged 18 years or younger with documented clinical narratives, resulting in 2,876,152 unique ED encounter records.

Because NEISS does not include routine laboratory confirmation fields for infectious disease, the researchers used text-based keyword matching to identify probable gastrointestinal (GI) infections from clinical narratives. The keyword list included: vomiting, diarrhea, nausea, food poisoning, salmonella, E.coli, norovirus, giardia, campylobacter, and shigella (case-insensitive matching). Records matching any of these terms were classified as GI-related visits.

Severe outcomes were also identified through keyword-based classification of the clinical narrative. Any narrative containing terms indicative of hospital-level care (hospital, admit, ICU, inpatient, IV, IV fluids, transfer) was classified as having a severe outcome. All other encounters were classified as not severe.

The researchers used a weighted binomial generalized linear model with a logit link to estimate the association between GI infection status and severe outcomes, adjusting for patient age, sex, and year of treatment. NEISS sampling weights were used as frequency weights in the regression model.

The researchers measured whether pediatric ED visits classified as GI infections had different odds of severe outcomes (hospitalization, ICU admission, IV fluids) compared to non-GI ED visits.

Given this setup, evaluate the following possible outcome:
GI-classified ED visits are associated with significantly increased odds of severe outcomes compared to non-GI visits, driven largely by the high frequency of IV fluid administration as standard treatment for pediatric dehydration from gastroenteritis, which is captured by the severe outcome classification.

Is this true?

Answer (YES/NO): NO